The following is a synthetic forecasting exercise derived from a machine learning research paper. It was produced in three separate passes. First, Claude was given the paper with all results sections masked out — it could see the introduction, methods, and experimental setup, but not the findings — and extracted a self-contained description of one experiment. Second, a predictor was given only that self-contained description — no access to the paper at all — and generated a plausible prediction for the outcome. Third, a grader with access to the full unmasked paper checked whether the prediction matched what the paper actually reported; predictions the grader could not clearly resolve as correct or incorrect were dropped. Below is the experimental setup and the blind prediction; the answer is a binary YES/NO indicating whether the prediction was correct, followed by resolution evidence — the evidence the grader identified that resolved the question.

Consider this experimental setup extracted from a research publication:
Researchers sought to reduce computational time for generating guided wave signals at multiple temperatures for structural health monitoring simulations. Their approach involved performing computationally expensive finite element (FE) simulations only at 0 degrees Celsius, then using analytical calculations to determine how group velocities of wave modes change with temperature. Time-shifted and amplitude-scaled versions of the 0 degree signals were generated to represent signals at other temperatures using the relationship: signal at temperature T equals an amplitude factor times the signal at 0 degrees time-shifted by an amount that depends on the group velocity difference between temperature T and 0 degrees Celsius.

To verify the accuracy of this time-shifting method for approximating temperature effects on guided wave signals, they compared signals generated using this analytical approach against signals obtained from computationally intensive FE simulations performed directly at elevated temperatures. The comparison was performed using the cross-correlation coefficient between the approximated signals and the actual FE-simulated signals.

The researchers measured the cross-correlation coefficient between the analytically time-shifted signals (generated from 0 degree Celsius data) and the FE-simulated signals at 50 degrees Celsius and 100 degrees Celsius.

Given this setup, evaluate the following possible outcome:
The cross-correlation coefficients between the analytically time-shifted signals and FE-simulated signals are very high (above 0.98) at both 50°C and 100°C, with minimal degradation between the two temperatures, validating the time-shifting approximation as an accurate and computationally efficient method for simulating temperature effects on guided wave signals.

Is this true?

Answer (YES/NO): YES